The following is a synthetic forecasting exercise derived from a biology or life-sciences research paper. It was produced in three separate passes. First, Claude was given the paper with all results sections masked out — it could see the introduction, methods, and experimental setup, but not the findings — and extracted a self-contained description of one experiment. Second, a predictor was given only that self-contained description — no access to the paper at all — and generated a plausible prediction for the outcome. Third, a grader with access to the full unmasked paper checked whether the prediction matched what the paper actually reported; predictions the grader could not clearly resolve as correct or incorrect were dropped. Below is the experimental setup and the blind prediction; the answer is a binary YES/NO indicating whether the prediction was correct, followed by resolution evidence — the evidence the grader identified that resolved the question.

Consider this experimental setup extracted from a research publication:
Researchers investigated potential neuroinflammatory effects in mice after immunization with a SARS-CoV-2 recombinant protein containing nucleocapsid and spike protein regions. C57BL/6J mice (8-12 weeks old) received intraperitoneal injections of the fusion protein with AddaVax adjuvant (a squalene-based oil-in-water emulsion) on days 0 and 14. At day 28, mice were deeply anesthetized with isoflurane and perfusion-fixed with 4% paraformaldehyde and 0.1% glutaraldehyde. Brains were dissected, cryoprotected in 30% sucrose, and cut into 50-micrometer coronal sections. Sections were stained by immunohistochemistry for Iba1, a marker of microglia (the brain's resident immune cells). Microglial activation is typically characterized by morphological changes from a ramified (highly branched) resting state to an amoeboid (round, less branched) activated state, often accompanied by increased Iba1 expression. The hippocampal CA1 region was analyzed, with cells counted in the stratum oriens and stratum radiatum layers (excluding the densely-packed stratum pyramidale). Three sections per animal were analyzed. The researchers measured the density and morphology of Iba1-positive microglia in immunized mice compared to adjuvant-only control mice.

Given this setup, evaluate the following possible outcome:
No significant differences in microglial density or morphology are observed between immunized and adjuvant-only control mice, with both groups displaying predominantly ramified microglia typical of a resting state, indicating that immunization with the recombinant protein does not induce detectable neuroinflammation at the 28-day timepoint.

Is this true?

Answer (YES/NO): YES